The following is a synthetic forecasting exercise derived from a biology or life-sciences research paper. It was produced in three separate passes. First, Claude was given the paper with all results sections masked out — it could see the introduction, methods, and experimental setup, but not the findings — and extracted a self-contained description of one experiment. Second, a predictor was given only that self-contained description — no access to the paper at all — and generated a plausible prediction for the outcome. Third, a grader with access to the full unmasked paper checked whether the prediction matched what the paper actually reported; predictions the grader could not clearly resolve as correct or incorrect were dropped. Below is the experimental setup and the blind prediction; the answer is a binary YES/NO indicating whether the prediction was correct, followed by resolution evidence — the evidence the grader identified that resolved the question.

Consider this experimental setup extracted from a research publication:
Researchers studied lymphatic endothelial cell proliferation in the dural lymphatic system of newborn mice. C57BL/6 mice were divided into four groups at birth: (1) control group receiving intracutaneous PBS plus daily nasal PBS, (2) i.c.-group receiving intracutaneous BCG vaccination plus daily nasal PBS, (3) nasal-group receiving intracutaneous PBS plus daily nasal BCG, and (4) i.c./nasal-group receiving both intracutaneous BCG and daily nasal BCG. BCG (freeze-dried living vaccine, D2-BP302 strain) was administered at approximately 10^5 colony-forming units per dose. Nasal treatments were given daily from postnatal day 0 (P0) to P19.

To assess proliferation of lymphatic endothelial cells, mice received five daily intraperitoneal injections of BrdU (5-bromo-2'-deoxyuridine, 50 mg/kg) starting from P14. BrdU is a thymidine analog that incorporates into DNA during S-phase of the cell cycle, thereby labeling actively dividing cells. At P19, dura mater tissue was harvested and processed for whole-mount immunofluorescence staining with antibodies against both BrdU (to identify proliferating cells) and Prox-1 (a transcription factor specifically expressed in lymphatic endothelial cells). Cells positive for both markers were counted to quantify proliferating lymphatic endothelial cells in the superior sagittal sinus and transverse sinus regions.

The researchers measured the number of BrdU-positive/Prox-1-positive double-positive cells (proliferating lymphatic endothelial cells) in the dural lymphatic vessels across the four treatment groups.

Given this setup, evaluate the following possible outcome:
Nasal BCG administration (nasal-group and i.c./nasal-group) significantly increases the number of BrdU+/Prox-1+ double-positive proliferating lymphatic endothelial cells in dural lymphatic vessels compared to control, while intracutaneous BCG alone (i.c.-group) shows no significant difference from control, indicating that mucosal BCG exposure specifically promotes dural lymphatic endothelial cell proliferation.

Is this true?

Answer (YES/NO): YES